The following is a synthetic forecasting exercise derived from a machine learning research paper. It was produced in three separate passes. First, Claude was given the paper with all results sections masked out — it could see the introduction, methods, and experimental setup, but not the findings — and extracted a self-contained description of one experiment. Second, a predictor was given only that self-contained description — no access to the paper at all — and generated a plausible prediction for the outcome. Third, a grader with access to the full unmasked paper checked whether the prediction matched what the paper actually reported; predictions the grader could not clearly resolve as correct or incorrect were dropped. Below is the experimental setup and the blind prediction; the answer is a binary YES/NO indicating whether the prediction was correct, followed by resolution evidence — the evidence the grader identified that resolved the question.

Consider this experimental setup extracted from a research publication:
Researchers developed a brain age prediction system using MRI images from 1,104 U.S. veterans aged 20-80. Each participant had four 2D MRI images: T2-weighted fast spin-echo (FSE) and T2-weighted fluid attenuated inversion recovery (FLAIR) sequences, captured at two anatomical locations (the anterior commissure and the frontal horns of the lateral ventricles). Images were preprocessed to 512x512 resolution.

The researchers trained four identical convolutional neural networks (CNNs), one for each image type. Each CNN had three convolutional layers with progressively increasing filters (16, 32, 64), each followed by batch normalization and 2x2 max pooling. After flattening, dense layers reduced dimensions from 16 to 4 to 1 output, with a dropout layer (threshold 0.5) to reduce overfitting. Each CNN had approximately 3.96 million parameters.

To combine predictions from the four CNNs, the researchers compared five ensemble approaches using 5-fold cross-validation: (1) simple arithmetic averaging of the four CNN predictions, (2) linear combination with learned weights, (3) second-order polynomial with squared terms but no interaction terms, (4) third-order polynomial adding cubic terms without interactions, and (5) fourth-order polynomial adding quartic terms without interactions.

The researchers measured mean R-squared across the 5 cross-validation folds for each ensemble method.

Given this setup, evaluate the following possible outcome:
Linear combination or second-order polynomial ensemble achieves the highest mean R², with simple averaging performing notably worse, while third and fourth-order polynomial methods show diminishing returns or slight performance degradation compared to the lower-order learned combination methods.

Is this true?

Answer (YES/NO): NO